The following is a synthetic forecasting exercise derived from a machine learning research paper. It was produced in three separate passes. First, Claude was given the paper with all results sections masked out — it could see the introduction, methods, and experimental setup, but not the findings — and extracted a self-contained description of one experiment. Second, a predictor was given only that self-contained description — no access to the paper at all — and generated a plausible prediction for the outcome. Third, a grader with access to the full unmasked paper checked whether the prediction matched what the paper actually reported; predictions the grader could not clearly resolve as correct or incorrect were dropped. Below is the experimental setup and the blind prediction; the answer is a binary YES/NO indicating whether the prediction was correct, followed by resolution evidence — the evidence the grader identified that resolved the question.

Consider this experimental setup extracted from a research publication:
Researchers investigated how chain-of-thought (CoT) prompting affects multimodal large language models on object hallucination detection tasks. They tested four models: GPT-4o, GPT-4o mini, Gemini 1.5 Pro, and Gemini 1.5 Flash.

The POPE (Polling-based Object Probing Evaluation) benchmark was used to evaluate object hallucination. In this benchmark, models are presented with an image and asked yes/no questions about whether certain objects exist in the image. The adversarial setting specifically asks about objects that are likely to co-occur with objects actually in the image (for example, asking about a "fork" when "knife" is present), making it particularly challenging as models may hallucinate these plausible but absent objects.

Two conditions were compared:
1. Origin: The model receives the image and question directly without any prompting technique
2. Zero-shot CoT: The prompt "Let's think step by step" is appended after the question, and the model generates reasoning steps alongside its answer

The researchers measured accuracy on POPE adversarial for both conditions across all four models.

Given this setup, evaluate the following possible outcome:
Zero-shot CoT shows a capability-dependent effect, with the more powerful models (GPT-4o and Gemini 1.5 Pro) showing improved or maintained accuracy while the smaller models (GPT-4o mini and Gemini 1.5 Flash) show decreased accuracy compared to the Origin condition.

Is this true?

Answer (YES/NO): NO